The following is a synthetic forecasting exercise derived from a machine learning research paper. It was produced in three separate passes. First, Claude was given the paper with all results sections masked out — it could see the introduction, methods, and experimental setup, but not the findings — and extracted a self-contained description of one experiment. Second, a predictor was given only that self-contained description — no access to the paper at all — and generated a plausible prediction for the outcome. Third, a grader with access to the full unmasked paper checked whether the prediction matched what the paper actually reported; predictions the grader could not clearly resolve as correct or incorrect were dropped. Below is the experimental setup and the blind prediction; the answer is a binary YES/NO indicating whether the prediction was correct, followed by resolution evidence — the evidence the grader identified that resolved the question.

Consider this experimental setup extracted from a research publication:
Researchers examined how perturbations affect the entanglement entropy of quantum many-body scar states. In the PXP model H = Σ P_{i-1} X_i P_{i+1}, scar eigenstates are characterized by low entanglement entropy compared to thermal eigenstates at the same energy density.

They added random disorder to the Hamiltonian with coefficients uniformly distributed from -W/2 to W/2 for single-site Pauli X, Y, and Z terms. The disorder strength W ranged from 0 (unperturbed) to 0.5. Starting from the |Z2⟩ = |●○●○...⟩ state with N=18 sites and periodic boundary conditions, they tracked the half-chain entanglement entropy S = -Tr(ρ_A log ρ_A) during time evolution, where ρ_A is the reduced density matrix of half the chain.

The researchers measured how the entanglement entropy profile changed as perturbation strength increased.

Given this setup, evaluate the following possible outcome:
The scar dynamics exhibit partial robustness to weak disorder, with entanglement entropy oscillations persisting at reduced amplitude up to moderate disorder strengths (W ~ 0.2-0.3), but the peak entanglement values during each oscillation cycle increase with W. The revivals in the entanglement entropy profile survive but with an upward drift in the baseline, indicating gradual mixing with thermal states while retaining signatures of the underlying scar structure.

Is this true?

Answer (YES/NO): NO